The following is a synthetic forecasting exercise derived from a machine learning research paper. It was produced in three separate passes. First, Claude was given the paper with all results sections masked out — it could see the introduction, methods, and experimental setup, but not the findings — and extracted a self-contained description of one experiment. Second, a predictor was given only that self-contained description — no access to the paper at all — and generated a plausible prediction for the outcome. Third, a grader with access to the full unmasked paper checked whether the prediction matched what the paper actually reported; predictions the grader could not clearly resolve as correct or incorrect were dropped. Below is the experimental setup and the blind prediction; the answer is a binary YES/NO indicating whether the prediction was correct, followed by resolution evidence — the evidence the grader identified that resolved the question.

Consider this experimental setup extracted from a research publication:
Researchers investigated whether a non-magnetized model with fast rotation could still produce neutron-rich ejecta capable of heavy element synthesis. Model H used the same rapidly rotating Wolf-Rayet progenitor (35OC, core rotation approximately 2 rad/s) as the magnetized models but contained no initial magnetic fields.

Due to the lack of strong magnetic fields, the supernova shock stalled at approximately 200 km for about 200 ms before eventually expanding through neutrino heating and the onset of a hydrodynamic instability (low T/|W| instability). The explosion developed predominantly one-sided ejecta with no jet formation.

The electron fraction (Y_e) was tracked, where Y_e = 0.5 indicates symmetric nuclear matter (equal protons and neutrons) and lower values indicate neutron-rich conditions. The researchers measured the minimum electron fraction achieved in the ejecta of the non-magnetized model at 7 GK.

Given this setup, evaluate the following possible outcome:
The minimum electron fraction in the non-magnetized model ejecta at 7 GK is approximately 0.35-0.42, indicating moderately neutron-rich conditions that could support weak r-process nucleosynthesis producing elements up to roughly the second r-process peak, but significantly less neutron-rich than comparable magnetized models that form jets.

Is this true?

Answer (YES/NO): NO